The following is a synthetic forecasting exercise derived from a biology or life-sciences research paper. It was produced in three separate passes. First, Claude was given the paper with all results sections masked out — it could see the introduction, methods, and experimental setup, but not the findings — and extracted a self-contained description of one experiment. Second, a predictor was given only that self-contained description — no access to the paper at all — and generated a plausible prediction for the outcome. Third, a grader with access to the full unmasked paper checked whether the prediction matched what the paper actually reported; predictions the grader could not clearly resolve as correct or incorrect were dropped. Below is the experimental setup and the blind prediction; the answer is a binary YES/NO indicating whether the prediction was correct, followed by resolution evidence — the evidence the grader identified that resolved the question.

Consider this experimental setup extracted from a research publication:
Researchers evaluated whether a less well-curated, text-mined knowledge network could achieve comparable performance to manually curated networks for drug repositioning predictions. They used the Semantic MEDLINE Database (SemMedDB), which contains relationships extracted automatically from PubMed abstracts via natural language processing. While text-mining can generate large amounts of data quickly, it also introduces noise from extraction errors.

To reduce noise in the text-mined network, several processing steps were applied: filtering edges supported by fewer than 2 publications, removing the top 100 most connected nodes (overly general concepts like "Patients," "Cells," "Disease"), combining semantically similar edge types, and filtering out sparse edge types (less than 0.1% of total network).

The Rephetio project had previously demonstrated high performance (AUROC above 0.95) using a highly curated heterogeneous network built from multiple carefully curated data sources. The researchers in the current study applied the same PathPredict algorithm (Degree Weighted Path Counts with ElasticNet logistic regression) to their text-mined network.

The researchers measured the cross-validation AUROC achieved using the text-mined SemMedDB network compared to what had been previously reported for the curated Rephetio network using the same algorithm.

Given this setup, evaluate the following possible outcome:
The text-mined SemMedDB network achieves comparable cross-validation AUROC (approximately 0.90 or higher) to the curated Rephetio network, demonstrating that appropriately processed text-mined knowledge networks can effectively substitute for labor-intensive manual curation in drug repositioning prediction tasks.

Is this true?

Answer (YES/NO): YES